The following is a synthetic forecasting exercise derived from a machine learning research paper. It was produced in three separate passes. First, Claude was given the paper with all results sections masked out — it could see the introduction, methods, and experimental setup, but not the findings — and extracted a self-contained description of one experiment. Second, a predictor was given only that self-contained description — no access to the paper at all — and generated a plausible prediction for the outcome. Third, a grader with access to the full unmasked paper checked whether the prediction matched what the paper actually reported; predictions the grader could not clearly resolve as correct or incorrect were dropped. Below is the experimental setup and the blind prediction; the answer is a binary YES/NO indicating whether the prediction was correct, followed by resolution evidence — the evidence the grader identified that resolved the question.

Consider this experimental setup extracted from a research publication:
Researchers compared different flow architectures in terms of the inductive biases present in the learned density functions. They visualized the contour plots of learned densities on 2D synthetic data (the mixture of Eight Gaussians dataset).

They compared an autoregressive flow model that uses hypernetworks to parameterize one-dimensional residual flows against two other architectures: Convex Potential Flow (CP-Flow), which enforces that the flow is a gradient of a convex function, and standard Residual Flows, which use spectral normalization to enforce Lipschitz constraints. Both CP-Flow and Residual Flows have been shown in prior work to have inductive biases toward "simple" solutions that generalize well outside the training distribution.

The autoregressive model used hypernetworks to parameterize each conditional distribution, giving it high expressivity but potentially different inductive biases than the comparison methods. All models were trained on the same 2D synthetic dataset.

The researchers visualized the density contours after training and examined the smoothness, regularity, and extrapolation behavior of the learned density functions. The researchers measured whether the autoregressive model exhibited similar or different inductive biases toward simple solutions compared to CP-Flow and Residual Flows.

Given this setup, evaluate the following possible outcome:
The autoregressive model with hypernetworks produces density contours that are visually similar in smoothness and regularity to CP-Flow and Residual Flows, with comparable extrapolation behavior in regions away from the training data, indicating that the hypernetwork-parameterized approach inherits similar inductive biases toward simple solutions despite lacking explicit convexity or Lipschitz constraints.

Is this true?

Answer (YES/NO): NO